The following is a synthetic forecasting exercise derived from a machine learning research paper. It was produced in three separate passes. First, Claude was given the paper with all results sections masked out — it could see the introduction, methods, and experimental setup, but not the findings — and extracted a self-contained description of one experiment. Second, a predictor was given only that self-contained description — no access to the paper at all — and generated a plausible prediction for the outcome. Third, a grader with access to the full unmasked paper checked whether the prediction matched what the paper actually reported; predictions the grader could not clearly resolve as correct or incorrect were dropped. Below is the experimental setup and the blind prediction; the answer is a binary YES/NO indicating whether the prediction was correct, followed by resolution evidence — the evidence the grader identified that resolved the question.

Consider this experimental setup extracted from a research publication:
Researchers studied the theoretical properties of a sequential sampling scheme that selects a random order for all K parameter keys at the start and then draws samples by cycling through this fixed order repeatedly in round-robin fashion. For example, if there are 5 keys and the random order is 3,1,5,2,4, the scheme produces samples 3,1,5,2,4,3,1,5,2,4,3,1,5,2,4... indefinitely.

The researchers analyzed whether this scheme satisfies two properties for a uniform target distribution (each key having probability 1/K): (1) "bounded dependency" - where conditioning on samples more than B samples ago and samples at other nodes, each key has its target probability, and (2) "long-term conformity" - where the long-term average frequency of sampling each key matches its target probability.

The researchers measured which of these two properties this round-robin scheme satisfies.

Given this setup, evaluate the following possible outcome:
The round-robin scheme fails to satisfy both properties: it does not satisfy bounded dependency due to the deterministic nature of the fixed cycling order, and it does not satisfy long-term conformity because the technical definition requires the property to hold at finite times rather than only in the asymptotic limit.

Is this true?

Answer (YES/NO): NO